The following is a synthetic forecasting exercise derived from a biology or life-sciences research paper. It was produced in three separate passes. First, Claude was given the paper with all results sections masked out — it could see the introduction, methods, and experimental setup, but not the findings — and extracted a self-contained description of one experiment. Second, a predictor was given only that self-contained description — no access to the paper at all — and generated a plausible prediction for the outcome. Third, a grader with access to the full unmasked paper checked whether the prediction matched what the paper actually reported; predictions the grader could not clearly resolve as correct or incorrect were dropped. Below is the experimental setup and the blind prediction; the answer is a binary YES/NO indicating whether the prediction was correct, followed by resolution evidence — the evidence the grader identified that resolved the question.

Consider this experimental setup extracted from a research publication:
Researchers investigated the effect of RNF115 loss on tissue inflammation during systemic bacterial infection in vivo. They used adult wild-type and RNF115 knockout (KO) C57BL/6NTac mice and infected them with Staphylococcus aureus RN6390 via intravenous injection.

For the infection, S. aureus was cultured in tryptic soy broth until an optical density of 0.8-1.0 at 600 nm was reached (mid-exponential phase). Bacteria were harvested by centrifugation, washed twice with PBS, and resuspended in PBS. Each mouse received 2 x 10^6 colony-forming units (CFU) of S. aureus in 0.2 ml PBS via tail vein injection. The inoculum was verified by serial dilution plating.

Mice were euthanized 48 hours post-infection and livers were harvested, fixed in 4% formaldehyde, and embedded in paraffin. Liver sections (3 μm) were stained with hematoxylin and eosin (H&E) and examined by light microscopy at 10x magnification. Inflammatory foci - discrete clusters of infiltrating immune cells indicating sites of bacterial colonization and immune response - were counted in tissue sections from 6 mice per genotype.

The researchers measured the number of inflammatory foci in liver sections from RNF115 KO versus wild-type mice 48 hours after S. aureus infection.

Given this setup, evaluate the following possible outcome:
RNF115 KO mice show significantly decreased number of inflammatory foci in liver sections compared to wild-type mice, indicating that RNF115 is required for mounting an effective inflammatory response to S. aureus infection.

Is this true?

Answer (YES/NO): NO